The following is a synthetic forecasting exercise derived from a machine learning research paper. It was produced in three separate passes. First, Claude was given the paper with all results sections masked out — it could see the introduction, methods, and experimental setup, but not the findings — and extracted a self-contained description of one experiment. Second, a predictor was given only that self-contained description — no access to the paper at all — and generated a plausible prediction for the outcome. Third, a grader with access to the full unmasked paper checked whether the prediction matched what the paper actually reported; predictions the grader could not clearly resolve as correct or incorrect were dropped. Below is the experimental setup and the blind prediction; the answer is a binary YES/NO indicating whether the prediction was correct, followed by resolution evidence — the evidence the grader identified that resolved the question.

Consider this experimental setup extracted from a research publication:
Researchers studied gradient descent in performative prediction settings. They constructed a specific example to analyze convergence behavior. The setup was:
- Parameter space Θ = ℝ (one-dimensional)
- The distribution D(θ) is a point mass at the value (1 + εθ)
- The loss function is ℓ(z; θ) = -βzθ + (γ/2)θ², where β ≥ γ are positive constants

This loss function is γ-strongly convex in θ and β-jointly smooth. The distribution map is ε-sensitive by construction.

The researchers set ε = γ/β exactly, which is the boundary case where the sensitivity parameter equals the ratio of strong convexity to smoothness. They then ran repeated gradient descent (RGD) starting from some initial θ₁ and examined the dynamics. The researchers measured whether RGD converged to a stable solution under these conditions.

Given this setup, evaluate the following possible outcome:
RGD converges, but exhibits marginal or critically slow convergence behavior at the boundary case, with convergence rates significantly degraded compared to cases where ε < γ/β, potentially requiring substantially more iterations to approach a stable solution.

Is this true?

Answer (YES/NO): NO